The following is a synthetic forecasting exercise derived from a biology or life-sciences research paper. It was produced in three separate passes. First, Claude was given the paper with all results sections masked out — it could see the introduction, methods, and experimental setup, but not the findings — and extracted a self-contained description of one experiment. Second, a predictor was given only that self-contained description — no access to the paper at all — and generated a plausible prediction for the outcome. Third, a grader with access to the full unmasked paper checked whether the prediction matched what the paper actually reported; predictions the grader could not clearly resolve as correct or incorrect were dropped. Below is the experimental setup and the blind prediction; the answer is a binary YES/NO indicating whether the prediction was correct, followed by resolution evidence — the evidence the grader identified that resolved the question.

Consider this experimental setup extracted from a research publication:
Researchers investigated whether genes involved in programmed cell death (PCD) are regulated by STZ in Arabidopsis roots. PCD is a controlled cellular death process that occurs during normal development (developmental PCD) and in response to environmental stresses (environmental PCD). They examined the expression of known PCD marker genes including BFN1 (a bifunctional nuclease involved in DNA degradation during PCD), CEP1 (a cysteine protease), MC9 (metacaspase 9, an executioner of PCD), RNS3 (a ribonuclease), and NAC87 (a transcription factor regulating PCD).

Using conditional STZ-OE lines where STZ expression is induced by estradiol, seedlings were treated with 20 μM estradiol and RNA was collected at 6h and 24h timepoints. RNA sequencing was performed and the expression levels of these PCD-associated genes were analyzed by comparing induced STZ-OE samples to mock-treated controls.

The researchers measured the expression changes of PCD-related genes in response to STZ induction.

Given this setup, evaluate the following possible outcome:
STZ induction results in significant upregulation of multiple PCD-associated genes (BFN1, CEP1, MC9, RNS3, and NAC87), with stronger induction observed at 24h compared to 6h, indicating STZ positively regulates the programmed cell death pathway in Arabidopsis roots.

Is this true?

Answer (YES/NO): NO